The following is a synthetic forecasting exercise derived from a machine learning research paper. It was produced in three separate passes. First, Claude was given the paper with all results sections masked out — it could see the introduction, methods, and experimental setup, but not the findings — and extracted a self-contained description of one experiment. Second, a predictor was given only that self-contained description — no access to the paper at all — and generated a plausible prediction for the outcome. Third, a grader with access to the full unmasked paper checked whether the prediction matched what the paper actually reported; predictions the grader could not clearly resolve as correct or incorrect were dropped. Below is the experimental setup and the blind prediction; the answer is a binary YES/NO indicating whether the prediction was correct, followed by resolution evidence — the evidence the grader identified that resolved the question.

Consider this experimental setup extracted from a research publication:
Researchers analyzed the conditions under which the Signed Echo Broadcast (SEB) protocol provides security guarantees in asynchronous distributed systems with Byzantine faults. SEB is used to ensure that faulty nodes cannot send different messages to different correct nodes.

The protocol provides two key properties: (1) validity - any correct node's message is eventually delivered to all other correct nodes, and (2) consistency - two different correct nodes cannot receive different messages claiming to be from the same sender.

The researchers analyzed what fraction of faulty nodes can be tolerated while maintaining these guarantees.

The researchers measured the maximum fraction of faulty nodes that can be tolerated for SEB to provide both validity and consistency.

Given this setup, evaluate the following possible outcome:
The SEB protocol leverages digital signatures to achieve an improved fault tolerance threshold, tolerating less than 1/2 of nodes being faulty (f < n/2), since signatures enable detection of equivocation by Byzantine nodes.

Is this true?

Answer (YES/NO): NO